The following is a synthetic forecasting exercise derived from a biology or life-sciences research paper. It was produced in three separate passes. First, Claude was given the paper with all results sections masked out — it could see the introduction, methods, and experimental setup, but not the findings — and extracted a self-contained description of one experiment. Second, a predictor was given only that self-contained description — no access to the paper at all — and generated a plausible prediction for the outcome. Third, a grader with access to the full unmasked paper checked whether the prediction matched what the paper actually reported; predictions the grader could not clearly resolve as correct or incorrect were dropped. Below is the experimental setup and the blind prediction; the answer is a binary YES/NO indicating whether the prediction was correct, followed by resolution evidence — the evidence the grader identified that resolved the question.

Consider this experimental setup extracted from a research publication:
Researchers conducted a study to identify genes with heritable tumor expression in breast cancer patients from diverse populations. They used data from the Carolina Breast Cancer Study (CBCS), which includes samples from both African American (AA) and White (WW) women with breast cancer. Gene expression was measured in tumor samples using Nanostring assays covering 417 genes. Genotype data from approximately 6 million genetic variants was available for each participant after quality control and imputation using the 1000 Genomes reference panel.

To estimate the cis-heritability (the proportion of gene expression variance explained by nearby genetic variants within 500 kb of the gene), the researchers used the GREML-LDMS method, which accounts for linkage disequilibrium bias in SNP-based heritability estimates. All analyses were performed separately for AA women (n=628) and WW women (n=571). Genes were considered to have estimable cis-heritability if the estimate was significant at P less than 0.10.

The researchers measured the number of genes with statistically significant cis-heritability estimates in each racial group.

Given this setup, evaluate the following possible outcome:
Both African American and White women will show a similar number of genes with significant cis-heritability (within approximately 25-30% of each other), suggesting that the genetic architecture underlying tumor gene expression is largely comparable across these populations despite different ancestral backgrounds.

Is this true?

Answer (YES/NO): YES